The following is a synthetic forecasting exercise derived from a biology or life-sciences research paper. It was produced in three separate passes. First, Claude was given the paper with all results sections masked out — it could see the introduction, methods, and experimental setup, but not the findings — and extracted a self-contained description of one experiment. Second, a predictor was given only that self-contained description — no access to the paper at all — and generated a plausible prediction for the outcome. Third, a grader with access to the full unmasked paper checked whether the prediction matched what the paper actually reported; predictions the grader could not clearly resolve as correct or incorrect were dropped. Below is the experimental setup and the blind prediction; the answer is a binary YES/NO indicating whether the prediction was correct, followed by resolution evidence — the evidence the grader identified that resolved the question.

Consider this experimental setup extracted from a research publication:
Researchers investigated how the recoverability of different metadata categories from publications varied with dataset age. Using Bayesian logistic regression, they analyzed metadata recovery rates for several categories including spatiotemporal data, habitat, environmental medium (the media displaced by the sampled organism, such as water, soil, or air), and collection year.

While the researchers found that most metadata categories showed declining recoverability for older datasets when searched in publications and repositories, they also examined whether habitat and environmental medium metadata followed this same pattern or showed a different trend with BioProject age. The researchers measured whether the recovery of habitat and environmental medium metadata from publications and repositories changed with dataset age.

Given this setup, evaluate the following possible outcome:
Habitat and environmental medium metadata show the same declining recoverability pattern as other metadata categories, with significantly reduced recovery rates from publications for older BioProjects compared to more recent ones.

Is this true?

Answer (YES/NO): NO